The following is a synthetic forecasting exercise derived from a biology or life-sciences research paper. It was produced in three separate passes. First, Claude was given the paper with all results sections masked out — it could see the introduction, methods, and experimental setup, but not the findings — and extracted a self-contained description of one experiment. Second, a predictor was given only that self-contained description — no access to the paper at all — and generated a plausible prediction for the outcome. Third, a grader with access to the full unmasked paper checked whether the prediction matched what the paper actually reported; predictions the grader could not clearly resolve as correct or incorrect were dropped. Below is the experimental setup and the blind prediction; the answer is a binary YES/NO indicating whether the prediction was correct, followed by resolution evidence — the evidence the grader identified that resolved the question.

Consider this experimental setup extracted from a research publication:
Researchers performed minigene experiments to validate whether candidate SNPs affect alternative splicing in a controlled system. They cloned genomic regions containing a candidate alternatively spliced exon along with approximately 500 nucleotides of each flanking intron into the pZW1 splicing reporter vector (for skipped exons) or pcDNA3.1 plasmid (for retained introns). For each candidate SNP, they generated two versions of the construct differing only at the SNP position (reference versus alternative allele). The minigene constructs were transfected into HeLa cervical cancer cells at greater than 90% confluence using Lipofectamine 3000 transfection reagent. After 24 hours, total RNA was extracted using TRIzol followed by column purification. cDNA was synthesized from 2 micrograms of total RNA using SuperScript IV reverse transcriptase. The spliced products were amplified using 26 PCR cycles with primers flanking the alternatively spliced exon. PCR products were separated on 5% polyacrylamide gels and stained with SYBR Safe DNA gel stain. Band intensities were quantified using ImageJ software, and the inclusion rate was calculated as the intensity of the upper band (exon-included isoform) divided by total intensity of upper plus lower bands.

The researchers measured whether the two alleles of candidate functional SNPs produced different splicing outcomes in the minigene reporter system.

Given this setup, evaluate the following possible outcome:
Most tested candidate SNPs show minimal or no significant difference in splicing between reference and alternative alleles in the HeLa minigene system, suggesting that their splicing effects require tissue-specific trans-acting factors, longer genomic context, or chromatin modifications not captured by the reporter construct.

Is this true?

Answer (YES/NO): NO